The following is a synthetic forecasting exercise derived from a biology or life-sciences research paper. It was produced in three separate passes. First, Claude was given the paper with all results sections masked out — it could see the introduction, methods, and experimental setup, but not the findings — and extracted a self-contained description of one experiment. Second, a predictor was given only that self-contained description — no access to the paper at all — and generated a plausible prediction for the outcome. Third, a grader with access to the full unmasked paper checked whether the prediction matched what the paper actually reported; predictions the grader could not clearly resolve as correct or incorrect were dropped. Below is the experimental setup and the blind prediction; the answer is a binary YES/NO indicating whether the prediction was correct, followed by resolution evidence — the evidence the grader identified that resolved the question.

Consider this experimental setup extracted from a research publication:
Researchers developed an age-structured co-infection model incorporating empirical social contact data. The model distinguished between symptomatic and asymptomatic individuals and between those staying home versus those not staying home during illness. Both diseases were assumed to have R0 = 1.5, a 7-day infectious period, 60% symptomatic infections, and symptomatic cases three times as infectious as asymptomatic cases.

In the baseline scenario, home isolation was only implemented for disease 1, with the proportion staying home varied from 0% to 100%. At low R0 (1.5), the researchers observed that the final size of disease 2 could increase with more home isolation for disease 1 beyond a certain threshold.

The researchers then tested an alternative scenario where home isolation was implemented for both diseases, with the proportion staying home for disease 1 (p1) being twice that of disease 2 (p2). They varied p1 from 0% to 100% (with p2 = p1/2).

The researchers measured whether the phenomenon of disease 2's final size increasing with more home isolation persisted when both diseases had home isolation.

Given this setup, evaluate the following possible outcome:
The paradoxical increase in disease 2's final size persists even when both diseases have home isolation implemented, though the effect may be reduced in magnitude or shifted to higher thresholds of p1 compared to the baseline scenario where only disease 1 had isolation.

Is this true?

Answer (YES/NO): NO